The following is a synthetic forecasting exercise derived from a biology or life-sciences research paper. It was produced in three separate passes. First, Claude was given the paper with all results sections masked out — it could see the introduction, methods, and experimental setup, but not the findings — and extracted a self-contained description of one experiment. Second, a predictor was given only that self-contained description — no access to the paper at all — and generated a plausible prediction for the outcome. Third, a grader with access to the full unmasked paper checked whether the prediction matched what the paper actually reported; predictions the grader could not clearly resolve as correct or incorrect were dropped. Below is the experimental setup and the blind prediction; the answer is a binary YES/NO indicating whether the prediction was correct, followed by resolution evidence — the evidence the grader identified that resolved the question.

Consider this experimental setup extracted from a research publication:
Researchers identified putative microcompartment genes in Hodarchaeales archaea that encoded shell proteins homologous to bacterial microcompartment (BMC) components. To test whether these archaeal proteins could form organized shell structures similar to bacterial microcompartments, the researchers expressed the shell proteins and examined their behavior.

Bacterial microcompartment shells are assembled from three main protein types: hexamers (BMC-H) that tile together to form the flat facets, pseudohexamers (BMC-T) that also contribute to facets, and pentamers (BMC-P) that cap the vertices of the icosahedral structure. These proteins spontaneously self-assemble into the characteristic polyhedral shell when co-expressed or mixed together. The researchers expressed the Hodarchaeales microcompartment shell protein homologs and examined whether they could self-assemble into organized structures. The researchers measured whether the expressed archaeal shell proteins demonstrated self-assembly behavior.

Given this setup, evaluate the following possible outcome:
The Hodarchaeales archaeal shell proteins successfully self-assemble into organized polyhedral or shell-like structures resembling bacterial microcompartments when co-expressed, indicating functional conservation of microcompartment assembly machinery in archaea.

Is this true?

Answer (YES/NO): YES